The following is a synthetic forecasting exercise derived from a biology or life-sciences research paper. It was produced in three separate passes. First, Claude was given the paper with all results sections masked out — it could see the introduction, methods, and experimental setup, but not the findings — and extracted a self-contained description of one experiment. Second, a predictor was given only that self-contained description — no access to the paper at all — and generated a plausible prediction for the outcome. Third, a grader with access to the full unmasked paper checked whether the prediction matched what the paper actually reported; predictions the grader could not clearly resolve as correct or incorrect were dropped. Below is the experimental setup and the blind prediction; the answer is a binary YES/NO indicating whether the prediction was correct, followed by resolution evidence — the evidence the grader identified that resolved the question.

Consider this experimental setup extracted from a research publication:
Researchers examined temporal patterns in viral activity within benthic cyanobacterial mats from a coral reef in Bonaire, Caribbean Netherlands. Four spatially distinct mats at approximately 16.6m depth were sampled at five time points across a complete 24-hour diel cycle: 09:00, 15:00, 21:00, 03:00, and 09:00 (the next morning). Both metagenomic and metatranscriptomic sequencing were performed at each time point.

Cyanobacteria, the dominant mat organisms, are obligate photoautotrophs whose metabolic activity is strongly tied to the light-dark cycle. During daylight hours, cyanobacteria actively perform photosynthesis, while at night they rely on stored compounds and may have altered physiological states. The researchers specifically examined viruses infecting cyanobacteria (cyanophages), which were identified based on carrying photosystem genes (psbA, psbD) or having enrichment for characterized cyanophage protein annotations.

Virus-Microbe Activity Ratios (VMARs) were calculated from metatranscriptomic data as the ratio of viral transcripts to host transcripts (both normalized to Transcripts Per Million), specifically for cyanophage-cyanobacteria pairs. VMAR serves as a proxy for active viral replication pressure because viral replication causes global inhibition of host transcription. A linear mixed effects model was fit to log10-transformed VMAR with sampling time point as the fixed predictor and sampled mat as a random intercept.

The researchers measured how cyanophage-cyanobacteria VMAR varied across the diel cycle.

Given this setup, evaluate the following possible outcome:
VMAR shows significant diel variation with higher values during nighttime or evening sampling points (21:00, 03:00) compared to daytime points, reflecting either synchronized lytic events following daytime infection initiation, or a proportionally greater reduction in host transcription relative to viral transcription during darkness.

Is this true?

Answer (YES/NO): YES